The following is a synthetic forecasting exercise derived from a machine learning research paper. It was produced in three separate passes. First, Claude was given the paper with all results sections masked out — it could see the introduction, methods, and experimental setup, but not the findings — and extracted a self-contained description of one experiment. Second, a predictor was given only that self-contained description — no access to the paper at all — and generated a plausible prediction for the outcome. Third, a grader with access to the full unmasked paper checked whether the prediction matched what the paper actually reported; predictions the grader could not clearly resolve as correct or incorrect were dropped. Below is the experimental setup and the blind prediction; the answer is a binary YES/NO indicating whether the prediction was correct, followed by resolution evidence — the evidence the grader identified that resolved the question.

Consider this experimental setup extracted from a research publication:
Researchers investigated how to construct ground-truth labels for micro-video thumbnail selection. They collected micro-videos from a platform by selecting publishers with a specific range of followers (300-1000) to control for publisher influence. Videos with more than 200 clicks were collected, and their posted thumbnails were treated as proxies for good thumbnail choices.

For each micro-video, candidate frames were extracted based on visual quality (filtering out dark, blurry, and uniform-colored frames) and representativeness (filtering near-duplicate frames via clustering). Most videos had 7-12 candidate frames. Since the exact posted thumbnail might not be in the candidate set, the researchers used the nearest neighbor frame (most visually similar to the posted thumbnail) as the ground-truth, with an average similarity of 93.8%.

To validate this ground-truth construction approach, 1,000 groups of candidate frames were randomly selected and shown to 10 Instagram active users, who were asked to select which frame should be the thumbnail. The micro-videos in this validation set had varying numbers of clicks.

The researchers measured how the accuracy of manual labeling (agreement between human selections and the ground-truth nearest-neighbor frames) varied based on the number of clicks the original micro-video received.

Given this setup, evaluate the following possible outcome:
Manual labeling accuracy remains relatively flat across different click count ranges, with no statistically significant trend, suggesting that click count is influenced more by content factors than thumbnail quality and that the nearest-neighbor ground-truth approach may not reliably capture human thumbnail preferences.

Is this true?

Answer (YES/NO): NO